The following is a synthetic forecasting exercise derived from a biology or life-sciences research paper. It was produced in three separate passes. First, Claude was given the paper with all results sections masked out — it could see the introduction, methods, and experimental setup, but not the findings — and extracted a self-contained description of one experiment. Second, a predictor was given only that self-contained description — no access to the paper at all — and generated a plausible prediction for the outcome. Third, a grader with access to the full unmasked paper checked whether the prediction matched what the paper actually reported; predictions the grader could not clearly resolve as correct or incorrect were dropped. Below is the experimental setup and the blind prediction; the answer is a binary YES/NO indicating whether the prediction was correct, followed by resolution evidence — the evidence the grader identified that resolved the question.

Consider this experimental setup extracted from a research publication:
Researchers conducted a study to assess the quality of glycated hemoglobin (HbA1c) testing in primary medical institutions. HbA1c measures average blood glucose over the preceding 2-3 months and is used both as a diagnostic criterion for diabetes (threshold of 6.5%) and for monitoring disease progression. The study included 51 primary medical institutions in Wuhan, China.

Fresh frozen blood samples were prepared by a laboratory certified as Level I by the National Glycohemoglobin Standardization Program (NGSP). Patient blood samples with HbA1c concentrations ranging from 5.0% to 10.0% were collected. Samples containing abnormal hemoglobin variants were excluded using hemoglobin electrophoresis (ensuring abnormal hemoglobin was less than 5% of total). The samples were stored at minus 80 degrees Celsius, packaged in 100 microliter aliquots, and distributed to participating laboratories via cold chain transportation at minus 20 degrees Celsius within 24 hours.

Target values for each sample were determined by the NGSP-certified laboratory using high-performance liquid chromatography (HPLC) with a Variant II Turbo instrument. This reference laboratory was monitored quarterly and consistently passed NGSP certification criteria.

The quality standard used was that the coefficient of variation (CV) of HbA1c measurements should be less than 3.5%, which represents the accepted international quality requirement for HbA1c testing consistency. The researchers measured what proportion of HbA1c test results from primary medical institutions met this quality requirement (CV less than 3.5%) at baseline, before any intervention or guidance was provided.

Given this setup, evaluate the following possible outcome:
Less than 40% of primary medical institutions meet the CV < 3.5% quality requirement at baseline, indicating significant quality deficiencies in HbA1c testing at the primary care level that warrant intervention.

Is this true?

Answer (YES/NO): YES